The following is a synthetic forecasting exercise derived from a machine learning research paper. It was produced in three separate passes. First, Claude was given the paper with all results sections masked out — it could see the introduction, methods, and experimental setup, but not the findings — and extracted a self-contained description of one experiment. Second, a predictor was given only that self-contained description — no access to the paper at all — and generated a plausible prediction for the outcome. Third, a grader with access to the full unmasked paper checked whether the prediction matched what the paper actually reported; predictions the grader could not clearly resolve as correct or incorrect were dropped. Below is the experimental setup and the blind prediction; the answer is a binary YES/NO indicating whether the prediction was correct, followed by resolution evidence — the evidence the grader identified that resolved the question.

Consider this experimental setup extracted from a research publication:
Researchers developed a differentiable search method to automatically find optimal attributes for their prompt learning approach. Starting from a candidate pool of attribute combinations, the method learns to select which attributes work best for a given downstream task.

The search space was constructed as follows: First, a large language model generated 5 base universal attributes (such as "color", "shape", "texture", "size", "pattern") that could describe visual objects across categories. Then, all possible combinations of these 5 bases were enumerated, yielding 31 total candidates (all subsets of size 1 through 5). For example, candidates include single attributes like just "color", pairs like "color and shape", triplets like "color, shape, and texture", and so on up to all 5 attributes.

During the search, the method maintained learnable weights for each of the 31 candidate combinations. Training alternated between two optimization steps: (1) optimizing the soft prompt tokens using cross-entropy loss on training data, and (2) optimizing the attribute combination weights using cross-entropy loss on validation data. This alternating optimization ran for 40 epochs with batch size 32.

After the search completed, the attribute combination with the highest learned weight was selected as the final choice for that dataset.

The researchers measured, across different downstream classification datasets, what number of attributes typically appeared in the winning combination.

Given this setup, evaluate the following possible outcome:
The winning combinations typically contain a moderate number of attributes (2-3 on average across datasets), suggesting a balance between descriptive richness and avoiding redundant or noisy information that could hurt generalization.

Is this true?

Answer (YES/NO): NO